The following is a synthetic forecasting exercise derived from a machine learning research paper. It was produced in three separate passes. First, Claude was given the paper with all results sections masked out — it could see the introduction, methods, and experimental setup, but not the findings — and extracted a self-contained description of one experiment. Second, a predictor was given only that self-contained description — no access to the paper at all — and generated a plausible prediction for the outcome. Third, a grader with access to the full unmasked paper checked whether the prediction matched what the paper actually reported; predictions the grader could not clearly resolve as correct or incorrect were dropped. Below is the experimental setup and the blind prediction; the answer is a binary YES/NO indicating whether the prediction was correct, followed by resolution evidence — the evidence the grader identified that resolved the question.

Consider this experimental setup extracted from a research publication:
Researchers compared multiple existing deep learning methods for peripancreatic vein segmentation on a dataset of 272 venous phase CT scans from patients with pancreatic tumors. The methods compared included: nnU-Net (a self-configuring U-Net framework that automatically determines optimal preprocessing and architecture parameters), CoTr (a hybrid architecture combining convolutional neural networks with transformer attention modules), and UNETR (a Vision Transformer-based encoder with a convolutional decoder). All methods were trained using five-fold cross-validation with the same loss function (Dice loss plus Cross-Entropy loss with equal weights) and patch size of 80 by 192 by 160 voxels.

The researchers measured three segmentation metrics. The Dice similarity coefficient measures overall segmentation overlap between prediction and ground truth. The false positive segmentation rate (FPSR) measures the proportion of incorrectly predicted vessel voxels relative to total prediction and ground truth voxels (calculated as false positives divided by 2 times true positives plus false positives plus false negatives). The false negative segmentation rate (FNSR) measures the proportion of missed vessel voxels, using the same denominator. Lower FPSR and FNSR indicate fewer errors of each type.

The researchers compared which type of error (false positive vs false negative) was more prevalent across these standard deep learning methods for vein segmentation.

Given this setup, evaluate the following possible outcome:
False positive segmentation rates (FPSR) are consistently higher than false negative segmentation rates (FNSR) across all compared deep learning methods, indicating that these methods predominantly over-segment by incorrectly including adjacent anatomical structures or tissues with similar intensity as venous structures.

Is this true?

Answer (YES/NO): NO